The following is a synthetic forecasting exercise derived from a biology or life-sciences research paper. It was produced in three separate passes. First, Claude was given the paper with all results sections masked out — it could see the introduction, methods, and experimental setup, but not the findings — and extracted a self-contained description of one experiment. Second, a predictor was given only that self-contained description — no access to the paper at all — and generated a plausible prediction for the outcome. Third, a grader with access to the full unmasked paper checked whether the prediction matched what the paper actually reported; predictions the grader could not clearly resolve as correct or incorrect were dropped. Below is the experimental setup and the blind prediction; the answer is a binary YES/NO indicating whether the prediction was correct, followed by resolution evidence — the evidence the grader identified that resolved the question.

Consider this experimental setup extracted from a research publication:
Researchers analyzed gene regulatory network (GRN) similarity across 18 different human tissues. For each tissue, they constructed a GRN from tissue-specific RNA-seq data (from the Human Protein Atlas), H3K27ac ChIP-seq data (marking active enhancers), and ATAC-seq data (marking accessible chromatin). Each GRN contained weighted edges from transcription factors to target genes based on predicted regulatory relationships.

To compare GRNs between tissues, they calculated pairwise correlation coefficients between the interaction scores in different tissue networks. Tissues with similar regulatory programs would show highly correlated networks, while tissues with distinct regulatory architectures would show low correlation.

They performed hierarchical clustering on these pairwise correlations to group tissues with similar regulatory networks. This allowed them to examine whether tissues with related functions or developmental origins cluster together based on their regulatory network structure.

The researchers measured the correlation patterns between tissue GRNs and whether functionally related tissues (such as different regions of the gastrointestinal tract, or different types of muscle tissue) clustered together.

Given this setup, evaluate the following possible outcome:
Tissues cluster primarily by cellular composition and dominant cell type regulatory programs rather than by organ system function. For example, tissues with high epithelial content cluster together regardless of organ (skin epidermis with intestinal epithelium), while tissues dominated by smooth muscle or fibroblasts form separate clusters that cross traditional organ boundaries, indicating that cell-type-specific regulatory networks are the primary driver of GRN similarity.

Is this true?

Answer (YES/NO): NO